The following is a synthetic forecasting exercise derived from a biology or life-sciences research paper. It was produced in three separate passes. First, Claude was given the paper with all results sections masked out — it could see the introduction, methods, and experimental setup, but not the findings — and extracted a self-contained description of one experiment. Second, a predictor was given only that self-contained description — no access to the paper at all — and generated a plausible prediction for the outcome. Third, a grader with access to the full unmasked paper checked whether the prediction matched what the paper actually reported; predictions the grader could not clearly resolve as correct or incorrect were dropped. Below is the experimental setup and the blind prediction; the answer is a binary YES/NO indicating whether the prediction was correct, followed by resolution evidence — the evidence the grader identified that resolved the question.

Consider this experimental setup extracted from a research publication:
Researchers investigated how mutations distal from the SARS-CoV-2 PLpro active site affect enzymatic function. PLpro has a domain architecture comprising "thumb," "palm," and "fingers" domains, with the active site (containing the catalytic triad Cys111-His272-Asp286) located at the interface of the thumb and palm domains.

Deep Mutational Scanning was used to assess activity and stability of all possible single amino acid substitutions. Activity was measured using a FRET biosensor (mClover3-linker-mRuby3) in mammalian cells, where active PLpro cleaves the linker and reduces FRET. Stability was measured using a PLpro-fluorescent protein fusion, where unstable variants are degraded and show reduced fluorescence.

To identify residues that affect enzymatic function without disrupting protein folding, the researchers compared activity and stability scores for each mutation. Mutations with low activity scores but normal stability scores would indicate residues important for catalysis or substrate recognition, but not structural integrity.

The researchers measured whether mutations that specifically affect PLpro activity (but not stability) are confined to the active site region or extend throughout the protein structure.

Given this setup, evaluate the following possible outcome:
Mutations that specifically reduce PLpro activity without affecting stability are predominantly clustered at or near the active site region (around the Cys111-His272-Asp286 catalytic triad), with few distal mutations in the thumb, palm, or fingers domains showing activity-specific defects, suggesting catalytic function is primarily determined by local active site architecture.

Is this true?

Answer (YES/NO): NO